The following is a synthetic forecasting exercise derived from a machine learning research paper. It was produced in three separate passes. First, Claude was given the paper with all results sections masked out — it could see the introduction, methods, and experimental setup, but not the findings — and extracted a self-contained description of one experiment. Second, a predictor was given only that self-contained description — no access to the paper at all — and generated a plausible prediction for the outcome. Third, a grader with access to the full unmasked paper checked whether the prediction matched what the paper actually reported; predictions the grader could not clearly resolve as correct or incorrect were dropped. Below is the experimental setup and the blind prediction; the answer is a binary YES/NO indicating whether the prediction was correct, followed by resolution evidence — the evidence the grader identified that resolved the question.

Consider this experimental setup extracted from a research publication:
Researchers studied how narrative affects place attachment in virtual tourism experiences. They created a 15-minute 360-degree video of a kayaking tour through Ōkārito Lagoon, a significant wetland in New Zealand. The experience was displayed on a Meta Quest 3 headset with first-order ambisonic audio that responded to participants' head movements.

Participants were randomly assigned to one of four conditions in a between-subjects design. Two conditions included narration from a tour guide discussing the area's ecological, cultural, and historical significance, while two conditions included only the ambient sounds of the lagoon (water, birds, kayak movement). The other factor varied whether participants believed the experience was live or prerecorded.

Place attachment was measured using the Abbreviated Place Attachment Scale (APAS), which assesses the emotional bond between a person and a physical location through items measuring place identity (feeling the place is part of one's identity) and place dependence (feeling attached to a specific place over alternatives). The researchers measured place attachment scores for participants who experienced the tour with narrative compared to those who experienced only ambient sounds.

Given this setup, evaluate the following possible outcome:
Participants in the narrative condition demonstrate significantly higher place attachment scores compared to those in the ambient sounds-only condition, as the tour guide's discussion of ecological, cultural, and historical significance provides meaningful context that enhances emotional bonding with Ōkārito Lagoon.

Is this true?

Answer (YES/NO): YES